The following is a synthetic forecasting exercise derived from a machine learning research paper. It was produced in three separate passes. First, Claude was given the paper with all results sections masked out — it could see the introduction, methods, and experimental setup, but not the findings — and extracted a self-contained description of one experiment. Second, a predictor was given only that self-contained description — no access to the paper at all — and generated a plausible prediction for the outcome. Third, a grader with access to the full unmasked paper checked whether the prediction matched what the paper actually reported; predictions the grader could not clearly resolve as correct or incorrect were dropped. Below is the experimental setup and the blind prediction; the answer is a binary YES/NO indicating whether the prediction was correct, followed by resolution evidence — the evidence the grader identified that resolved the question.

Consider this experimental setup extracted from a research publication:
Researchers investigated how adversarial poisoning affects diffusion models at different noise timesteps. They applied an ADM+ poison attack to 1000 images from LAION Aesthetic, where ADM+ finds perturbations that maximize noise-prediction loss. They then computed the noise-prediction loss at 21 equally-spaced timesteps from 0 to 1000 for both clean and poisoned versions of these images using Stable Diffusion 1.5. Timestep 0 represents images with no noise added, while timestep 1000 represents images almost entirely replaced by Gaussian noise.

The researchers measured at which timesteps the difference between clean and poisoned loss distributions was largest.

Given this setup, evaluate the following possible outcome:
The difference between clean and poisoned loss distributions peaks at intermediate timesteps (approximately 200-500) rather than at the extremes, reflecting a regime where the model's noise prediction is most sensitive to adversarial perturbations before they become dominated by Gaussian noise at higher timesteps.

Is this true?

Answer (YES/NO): YES